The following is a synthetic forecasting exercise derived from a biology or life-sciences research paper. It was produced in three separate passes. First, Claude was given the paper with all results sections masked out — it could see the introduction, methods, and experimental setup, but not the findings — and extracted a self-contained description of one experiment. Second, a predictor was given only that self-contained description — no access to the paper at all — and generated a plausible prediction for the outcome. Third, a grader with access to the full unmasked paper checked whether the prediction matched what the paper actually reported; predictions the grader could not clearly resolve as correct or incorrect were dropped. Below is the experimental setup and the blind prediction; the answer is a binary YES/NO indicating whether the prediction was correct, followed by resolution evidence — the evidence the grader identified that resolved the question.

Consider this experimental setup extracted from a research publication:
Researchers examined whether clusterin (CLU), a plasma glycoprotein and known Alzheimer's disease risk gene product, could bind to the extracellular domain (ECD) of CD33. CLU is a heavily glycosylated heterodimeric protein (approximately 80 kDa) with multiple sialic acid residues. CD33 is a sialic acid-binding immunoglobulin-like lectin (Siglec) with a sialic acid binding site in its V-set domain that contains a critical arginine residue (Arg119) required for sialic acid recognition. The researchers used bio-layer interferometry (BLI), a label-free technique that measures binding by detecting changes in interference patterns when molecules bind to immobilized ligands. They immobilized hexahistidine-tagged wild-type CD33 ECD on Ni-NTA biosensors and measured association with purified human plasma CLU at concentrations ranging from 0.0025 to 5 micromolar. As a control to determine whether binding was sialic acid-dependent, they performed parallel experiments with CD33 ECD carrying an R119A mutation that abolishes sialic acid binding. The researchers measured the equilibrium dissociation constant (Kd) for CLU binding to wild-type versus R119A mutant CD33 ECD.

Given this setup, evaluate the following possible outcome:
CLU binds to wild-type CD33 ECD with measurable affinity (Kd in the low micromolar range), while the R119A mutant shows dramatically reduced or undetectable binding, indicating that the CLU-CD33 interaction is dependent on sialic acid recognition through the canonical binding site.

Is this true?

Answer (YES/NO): NO